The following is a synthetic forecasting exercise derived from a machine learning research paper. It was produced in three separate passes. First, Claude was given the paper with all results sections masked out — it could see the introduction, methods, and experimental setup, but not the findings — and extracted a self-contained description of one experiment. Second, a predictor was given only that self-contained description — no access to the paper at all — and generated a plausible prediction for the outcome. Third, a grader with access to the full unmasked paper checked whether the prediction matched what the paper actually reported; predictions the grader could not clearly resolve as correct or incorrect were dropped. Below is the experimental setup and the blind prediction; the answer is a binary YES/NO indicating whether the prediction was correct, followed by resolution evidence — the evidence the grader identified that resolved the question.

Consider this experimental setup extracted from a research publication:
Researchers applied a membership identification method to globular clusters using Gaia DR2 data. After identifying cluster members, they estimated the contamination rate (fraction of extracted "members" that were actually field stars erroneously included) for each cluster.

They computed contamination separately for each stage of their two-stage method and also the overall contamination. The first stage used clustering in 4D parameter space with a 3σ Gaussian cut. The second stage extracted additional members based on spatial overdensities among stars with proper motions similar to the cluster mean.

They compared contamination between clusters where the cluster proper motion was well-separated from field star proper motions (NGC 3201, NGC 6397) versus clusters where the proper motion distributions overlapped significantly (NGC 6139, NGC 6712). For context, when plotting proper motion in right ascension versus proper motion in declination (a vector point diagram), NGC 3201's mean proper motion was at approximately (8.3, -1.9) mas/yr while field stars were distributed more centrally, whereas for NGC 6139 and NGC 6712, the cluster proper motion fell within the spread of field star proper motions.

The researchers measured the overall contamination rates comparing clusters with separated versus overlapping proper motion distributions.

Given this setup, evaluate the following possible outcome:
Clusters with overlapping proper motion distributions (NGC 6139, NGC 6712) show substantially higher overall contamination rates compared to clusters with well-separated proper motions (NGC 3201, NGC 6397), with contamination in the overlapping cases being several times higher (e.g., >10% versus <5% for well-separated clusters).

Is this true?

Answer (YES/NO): YES